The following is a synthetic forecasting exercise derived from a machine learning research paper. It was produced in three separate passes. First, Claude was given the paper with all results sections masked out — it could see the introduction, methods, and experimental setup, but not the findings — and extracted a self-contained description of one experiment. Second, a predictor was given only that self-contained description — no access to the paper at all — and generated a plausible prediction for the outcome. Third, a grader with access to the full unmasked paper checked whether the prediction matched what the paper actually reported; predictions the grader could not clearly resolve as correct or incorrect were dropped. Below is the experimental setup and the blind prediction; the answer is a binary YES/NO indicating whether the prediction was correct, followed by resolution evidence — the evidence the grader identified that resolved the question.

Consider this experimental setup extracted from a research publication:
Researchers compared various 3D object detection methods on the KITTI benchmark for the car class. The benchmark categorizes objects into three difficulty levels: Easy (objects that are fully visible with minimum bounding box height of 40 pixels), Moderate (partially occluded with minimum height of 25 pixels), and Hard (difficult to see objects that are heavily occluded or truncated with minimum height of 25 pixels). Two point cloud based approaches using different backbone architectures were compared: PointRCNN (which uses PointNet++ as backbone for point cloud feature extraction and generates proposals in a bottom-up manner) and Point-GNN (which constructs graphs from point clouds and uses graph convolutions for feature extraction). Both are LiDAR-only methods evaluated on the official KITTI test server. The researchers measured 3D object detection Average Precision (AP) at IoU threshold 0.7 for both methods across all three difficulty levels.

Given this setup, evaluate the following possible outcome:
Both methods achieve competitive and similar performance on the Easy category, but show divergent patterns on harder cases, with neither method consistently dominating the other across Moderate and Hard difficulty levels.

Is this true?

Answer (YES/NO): NO